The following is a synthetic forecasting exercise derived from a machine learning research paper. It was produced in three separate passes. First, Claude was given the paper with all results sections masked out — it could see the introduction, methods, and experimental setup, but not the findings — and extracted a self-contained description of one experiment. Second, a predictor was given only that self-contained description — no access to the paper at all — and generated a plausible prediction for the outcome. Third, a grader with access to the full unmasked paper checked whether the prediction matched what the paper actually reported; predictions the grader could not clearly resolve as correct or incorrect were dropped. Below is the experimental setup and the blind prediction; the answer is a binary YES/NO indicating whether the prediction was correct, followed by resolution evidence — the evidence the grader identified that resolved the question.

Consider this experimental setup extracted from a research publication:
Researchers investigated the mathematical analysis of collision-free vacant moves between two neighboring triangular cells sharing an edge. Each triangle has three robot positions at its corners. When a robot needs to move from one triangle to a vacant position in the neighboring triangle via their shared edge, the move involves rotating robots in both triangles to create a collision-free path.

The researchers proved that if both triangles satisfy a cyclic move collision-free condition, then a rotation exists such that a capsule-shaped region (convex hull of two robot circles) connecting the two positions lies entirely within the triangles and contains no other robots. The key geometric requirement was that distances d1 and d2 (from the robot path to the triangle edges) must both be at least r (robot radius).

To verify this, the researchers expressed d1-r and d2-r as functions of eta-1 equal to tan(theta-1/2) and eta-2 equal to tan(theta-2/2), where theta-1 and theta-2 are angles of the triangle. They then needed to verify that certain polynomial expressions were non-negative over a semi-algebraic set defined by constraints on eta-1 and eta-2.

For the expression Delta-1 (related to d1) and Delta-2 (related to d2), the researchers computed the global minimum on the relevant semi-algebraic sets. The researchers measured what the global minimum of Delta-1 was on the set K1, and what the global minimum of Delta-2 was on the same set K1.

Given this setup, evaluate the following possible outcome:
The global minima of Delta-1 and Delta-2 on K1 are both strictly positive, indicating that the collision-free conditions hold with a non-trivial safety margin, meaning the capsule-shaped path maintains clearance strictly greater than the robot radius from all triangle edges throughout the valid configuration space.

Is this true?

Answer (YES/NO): NO